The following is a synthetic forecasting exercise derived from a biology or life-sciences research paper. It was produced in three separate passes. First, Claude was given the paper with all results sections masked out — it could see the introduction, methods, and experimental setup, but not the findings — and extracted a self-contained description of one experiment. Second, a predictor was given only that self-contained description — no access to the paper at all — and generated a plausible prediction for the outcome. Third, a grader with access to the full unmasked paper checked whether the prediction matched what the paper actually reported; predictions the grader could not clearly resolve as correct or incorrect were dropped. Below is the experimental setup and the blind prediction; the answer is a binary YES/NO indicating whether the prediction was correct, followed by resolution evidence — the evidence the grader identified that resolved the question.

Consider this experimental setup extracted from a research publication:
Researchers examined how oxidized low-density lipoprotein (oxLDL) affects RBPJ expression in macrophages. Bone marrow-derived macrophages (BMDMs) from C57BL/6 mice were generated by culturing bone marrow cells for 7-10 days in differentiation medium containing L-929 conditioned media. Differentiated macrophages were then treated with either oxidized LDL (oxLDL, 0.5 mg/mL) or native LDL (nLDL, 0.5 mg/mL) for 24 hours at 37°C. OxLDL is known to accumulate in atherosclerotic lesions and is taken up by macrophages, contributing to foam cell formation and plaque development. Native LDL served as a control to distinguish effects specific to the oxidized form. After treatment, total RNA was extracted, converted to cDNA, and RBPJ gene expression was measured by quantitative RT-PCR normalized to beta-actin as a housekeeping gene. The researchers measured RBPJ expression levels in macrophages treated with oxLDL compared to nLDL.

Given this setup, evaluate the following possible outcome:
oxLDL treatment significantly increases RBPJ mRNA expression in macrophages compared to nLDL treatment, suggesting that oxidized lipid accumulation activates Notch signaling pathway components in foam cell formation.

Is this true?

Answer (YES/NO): YES